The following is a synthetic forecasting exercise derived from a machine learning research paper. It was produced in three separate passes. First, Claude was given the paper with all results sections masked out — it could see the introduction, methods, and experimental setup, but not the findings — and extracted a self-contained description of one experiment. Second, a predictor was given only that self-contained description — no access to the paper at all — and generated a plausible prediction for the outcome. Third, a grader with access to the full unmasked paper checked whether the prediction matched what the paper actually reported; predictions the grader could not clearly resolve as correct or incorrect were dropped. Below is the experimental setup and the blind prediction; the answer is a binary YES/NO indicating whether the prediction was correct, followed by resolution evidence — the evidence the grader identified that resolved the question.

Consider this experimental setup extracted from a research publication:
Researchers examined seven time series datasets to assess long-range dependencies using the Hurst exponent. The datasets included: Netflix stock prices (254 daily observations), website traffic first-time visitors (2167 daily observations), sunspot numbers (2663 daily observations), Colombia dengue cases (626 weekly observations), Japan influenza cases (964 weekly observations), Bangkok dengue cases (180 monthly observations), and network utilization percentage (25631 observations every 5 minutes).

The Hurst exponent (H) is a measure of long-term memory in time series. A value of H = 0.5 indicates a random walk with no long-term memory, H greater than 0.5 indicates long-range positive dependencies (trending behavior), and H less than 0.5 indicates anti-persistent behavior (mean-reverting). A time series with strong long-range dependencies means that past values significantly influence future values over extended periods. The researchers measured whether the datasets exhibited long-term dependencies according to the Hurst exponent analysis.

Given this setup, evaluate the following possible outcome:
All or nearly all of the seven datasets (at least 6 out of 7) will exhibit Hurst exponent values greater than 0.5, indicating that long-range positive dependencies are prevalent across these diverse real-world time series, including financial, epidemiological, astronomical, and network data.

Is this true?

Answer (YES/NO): YES